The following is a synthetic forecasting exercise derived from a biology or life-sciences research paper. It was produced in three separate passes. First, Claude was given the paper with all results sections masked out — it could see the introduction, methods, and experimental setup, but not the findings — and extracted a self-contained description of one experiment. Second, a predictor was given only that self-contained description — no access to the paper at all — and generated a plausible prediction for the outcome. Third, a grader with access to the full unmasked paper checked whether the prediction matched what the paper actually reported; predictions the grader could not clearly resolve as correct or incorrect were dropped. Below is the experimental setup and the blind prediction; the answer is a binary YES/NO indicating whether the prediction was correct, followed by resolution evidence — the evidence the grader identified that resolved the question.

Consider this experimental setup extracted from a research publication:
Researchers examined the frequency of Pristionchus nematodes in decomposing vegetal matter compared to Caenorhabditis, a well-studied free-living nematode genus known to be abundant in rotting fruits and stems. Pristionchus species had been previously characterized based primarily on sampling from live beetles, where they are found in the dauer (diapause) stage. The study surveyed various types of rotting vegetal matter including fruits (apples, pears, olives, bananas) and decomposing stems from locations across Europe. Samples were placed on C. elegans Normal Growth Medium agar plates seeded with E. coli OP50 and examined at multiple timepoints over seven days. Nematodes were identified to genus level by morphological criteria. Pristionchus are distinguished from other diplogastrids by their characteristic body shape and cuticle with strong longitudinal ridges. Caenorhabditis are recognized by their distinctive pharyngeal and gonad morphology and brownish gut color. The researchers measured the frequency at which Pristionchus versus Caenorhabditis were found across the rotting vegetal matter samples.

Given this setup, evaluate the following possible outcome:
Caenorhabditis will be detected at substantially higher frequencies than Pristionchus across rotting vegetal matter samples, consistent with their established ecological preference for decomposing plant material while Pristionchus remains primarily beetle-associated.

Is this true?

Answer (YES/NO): NO